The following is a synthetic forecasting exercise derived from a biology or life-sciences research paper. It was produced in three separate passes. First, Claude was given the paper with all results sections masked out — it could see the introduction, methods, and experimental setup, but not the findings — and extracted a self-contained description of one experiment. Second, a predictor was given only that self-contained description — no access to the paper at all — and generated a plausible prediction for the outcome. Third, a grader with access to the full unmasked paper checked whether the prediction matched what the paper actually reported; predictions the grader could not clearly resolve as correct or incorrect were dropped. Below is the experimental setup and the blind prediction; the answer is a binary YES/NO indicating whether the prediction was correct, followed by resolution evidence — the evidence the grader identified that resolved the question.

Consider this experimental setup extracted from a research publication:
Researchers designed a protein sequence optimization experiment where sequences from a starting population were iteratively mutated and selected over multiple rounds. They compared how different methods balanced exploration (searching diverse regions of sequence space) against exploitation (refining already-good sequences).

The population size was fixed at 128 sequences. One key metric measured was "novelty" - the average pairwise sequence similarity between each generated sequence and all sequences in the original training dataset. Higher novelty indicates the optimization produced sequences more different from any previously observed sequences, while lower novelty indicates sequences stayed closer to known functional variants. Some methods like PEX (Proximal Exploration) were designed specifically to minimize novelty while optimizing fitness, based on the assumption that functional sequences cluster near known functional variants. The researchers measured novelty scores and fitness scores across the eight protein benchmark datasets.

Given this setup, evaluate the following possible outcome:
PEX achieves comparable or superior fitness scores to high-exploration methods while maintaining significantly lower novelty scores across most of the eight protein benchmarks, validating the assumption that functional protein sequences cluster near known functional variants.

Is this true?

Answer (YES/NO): NO